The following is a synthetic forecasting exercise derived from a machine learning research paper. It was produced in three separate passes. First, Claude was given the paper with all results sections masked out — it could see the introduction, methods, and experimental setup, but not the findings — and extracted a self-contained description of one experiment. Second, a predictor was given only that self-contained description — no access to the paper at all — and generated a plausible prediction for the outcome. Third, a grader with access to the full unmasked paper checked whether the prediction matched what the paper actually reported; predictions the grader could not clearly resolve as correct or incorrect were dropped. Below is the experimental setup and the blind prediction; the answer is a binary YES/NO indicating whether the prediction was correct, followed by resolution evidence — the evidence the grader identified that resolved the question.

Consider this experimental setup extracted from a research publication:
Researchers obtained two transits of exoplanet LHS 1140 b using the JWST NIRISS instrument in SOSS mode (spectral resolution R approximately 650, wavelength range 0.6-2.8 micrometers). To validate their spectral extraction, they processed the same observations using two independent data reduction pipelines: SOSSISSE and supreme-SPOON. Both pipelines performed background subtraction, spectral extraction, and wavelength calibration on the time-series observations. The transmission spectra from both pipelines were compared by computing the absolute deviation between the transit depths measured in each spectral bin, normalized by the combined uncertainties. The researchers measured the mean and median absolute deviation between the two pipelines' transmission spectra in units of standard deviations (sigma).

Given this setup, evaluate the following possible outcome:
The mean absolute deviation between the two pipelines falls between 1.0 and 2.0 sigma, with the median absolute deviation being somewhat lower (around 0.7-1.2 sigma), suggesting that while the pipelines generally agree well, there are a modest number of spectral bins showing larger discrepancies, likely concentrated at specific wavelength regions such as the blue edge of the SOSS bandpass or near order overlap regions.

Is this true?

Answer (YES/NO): NO